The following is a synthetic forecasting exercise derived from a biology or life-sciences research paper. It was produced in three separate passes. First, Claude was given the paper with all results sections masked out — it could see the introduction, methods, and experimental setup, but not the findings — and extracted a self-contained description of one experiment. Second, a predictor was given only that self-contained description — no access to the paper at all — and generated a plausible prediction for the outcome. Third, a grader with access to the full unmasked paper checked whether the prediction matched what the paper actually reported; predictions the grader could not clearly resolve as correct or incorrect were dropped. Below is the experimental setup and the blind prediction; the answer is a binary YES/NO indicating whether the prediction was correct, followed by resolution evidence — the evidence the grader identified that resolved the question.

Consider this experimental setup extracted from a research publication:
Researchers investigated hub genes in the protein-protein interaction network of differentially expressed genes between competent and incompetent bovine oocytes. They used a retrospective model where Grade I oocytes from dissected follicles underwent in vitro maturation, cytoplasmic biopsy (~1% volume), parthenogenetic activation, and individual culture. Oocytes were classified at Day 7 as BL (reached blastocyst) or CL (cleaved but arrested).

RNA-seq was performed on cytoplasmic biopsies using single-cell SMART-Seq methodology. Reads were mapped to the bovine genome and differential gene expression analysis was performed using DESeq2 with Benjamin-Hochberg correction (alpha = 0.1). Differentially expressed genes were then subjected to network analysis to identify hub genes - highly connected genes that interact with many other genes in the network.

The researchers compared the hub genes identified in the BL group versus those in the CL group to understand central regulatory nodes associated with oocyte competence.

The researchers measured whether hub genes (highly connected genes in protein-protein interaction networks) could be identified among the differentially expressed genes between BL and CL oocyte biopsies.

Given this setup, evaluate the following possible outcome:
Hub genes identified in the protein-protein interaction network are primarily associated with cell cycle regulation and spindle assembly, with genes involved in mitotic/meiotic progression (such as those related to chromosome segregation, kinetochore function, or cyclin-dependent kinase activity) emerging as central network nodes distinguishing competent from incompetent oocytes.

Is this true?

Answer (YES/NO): NO